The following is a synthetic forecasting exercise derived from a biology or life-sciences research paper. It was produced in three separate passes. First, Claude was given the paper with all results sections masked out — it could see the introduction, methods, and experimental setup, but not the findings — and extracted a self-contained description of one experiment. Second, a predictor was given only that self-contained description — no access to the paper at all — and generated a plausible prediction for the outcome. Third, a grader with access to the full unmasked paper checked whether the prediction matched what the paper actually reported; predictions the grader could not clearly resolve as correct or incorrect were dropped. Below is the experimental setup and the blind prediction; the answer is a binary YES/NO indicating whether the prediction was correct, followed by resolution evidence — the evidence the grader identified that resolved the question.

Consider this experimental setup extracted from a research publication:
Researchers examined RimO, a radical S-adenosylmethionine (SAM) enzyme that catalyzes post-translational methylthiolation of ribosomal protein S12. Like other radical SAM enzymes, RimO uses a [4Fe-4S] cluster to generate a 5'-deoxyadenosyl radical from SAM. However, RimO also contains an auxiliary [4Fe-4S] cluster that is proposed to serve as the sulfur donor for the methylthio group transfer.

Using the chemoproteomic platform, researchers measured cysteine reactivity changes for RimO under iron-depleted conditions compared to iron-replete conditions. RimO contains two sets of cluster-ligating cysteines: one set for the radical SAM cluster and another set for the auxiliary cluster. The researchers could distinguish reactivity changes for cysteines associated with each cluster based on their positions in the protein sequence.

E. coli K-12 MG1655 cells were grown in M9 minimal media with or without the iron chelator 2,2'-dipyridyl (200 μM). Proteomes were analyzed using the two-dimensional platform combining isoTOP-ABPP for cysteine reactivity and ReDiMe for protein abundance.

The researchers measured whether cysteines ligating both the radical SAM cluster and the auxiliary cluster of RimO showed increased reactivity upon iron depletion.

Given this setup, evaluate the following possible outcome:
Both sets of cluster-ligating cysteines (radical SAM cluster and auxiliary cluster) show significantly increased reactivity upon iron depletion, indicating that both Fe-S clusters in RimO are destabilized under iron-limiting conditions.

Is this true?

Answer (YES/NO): NO